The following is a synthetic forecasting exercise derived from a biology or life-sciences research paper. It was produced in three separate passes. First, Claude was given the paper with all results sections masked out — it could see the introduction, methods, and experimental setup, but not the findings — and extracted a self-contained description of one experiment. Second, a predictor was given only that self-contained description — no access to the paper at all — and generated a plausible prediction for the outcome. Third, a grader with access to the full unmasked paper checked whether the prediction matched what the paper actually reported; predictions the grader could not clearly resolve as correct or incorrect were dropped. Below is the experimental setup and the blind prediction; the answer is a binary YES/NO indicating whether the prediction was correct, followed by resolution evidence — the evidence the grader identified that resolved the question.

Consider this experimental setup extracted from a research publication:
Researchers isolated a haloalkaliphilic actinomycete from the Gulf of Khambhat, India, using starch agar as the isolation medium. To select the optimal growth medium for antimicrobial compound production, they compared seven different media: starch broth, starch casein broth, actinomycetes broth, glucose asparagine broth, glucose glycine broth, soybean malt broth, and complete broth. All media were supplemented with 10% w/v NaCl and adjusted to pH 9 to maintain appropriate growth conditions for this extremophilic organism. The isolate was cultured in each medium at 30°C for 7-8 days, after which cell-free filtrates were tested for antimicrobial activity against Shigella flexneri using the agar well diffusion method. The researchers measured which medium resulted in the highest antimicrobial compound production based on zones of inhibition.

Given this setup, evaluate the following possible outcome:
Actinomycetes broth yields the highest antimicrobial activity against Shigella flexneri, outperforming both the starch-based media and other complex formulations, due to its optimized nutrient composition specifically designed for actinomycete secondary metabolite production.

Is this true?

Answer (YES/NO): NO